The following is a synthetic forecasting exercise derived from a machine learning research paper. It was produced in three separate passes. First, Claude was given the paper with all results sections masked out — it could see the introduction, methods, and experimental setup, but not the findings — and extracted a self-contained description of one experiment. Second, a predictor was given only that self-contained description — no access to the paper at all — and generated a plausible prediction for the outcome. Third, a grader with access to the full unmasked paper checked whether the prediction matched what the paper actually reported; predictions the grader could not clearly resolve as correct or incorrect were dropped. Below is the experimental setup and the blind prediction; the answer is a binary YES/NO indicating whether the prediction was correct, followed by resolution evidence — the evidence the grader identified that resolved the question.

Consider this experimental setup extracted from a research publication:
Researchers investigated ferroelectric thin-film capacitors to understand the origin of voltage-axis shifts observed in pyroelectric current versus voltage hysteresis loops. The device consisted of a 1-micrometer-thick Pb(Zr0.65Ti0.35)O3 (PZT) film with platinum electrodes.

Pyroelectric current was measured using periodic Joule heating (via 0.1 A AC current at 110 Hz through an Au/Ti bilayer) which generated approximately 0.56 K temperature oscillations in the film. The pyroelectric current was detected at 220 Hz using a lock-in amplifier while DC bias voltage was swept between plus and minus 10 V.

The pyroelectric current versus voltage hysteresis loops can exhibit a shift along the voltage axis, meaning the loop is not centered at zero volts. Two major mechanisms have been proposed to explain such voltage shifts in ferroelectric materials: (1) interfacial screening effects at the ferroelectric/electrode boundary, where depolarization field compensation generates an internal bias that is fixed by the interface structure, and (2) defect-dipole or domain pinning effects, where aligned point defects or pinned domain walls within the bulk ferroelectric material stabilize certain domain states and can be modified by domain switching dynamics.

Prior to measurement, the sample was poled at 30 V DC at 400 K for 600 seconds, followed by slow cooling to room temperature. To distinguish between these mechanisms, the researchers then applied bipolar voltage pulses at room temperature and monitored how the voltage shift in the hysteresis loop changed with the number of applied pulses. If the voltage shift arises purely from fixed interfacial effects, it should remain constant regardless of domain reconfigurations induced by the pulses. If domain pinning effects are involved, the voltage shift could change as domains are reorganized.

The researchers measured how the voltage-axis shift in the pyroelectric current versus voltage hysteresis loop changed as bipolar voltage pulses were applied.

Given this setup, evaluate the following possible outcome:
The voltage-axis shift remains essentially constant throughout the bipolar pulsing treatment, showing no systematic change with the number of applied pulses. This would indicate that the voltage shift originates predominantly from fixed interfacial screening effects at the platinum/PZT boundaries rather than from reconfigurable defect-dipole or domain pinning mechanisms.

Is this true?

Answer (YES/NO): NO